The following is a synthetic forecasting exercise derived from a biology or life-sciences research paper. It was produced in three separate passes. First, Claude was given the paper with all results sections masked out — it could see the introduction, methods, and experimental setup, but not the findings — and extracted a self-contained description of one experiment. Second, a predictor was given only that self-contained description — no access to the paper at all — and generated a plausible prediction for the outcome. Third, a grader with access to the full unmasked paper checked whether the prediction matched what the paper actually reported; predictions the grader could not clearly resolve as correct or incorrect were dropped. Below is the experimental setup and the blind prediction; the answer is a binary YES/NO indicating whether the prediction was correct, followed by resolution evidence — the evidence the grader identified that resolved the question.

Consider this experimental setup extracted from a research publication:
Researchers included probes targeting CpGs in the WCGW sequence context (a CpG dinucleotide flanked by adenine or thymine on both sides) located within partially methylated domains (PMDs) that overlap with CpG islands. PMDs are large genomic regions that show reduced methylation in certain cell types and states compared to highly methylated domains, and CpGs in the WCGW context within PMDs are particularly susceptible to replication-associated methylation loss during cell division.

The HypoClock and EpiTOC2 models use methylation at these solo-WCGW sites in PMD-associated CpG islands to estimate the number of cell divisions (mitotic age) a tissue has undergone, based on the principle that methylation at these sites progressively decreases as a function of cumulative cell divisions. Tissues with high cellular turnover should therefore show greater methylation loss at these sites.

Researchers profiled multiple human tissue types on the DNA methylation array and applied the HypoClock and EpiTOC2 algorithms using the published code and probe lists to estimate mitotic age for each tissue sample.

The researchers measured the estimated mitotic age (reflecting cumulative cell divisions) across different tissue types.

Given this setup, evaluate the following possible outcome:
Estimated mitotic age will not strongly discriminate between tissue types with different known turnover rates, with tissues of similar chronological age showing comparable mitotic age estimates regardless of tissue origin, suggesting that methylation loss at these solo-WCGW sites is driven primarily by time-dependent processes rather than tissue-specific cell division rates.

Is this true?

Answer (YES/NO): NO